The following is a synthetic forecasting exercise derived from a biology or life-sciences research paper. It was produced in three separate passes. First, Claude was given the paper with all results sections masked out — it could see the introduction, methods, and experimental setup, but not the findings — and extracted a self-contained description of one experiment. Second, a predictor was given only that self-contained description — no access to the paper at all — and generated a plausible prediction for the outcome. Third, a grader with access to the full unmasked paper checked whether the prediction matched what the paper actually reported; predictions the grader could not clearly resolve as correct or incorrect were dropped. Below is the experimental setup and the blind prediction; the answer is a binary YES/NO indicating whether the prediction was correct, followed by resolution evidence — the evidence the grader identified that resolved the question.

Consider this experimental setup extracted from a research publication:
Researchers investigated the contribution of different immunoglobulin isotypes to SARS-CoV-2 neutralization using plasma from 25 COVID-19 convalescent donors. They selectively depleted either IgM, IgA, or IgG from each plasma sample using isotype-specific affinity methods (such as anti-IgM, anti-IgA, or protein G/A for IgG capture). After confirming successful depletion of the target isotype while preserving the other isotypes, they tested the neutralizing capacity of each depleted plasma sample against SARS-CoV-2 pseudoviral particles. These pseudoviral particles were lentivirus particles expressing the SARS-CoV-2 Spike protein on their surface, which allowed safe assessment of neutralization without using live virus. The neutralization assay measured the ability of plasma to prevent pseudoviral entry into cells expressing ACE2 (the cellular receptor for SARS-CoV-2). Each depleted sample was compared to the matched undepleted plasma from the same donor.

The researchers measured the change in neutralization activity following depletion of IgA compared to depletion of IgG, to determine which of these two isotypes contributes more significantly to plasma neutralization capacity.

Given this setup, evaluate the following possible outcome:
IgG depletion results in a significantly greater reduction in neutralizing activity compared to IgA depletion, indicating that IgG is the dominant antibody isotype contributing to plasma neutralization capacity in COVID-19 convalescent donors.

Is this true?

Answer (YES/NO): NO